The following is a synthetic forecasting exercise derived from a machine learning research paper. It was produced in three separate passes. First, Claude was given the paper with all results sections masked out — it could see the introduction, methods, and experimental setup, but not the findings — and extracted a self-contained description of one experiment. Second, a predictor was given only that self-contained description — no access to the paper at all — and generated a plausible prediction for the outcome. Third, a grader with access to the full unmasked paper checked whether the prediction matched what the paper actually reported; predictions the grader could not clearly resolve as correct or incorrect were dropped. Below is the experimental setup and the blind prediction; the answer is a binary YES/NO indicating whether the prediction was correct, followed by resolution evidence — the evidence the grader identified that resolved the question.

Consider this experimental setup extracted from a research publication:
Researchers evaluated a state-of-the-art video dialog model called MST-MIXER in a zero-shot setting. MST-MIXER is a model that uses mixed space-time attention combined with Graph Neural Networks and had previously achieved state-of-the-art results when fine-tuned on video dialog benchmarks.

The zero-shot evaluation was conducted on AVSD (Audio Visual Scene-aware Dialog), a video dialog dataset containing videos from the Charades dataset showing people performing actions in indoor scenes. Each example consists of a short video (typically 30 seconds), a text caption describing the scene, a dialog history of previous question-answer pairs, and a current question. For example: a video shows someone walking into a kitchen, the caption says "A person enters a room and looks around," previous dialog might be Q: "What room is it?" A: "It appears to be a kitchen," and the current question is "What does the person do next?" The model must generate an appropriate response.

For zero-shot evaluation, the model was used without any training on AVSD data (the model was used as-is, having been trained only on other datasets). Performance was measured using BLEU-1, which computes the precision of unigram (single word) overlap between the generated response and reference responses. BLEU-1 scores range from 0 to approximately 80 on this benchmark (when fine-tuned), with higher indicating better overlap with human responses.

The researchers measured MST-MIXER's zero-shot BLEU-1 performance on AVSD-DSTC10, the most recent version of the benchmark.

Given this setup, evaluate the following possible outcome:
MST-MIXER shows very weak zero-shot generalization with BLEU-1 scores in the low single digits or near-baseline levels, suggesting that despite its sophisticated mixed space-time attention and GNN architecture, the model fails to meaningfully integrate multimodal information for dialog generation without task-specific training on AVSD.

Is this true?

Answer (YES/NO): YES